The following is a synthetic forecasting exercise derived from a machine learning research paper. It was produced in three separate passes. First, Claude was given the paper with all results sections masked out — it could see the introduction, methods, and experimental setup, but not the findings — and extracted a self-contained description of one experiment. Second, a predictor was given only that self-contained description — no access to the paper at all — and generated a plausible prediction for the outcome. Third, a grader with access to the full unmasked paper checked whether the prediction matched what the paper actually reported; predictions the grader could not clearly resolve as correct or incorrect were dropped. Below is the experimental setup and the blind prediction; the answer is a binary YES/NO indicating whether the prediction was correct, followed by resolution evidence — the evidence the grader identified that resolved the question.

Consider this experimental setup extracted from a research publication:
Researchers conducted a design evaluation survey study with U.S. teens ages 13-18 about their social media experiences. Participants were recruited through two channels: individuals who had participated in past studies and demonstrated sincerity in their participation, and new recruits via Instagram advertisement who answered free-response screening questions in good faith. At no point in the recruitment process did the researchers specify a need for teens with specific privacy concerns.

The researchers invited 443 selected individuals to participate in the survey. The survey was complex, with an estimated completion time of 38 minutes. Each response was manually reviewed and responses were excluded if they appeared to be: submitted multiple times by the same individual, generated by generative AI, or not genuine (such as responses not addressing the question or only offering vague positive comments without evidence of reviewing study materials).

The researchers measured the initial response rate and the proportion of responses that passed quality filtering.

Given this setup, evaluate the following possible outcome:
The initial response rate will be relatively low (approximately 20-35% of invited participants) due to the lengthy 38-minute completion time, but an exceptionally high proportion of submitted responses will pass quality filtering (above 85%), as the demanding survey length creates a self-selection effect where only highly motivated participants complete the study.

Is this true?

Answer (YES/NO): NO